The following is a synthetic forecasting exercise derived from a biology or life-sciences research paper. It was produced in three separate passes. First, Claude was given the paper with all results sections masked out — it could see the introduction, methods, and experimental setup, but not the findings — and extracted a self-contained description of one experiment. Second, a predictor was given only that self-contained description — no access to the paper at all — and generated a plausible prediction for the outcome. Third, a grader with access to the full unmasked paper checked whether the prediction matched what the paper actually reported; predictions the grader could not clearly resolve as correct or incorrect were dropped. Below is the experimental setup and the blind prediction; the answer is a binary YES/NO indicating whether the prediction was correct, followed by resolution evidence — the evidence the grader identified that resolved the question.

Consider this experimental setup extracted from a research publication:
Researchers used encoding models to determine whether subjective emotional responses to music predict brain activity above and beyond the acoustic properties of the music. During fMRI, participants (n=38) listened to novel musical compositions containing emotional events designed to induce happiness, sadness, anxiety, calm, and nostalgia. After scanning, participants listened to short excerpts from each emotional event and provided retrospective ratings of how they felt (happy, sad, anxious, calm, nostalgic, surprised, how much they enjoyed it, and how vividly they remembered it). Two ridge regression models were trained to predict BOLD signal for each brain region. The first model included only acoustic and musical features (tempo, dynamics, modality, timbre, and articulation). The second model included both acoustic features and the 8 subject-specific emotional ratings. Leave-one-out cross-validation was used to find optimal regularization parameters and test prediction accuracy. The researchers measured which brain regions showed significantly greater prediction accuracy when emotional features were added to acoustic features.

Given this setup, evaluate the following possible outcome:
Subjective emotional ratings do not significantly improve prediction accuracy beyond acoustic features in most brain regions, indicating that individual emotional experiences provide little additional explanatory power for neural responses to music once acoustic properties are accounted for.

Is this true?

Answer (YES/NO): NO